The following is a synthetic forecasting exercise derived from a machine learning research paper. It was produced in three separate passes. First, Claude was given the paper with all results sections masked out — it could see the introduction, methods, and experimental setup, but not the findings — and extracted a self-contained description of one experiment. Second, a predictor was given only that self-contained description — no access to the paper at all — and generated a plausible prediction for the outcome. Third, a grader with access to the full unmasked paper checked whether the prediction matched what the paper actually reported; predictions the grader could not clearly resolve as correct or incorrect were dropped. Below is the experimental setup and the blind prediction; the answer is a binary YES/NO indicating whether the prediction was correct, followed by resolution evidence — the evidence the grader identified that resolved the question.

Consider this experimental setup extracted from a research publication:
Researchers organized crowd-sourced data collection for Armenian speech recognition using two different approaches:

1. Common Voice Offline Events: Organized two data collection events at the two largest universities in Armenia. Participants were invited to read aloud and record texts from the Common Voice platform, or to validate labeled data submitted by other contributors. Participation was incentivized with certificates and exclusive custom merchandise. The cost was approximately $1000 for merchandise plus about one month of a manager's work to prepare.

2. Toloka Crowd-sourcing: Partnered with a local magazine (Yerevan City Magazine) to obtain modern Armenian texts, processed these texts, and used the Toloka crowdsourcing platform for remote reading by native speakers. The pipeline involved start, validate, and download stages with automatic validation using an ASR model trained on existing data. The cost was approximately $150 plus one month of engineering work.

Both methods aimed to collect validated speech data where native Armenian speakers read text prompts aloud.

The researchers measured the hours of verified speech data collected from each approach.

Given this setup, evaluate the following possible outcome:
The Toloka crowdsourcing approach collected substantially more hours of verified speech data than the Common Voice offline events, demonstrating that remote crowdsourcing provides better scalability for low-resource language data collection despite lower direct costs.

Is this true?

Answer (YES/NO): YES